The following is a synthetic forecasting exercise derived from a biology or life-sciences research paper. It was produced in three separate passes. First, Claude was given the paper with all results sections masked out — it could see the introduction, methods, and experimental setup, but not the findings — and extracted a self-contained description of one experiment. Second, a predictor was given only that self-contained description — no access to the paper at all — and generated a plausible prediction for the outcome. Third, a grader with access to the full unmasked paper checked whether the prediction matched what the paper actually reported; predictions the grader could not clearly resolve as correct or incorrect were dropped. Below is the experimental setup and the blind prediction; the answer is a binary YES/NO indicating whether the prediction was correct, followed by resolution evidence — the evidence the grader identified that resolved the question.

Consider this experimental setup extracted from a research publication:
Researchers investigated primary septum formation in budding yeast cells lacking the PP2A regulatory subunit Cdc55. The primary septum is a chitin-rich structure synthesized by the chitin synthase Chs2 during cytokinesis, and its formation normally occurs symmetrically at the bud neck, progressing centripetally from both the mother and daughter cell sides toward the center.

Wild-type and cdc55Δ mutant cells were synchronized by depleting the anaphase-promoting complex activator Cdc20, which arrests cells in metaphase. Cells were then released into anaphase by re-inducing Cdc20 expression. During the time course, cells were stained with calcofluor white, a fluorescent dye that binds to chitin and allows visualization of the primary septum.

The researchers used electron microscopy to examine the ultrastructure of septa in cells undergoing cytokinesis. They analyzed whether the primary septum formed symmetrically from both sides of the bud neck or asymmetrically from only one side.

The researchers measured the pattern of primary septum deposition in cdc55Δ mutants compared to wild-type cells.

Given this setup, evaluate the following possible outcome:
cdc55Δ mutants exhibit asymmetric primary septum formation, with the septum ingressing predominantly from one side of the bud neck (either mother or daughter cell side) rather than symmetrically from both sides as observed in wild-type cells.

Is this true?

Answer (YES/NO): YES